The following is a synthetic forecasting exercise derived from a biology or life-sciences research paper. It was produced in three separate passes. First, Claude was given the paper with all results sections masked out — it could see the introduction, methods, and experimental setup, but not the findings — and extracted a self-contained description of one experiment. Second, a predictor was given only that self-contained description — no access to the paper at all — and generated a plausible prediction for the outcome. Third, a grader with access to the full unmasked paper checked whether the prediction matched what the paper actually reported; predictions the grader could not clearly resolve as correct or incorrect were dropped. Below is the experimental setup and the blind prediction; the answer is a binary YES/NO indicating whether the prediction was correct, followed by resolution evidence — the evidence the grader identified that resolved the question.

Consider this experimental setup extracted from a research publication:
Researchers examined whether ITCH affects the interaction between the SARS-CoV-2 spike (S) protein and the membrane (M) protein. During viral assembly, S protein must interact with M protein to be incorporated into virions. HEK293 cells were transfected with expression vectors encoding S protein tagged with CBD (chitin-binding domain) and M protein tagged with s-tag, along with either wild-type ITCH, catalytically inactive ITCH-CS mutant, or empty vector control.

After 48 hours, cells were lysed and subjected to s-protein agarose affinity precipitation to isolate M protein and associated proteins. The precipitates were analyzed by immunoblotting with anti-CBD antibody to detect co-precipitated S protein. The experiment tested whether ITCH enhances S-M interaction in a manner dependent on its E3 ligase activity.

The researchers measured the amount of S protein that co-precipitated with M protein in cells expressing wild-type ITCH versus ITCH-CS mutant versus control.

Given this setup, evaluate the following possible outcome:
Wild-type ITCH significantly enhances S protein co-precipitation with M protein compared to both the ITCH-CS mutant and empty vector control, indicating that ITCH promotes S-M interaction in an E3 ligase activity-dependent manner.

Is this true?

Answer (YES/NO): NO